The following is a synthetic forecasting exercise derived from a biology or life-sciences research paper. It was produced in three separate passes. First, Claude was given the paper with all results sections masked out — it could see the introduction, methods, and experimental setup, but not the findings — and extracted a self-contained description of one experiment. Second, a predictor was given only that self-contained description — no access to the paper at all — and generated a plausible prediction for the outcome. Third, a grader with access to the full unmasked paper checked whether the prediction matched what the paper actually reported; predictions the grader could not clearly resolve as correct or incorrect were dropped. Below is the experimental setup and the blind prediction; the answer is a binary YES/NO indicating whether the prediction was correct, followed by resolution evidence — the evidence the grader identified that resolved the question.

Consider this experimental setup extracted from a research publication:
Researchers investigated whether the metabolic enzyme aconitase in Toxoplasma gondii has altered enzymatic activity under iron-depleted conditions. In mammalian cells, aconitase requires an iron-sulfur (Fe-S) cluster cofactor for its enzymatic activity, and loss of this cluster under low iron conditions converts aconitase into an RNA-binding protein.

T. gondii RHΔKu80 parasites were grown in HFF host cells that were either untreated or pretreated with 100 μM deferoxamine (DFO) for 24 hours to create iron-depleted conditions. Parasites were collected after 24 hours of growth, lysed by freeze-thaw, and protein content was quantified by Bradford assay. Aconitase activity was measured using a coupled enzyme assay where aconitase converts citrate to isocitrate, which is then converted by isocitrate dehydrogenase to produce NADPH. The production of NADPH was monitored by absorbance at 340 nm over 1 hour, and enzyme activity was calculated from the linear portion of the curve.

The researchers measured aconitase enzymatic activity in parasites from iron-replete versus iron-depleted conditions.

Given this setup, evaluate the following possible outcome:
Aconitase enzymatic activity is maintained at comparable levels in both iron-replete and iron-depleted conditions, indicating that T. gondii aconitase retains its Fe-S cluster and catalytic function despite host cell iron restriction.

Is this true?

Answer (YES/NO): NO